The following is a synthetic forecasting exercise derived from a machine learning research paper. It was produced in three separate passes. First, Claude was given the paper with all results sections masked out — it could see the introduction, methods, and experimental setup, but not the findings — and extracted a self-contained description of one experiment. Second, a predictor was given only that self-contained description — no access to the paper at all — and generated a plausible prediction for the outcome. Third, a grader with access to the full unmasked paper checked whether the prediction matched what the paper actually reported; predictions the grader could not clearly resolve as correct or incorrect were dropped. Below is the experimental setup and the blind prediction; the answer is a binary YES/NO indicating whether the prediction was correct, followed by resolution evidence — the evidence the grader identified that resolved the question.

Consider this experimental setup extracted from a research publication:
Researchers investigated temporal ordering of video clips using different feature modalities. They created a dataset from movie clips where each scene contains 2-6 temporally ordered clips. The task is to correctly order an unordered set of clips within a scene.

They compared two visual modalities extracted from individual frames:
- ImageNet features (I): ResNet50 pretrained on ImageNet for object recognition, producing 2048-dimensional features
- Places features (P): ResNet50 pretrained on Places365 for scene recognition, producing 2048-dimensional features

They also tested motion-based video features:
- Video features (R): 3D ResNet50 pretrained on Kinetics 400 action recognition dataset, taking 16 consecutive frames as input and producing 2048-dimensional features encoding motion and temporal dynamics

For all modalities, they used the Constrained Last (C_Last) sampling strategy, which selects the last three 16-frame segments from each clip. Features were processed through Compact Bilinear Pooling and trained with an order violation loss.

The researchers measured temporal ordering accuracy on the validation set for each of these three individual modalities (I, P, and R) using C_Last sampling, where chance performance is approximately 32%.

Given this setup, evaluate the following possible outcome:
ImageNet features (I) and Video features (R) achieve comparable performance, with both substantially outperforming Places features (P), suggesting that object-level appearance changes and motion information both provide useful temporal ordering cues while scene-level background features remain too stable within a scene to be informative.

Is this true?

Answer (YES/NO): NO